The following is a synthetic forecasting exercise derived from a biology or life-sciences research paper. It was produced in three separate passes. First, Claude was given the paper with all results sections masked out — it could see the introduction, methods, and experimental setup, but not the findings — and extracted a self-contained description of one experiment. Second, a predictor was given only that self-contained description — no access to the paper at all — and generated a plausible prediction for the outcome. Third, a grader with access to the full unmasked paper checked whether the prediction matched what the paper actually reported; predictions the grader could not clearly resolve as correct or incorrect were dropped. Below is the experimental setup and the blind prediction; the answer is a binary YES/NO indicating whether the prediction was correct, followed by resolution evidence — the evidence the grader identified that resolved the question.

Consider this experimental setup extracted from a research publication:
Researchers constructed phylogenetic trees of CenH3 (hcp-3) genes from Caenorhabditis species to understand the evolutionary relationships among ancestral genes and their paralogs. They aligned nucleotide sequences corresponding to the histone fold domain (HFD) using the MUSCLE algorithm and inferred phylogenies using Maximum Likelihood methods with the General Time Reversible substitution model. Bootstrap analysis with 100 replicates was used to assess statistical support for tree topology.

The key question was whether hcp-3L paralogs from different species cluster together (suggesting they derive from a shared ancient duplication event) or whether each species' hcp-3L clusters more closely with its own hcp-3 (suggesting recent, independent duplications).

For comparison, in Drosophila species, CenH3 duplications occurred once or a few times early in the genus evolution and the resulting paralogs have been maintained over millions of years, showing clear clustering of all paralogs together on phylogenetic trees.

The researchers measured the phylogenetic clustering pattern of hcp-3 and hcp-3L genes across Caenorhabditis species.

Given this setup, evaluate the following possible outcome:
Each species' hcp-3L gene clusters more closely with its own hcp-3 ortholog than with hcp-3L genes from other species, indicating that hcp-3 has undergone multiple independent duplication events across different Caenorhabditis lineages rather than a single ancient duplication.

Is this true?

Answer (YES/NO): YES